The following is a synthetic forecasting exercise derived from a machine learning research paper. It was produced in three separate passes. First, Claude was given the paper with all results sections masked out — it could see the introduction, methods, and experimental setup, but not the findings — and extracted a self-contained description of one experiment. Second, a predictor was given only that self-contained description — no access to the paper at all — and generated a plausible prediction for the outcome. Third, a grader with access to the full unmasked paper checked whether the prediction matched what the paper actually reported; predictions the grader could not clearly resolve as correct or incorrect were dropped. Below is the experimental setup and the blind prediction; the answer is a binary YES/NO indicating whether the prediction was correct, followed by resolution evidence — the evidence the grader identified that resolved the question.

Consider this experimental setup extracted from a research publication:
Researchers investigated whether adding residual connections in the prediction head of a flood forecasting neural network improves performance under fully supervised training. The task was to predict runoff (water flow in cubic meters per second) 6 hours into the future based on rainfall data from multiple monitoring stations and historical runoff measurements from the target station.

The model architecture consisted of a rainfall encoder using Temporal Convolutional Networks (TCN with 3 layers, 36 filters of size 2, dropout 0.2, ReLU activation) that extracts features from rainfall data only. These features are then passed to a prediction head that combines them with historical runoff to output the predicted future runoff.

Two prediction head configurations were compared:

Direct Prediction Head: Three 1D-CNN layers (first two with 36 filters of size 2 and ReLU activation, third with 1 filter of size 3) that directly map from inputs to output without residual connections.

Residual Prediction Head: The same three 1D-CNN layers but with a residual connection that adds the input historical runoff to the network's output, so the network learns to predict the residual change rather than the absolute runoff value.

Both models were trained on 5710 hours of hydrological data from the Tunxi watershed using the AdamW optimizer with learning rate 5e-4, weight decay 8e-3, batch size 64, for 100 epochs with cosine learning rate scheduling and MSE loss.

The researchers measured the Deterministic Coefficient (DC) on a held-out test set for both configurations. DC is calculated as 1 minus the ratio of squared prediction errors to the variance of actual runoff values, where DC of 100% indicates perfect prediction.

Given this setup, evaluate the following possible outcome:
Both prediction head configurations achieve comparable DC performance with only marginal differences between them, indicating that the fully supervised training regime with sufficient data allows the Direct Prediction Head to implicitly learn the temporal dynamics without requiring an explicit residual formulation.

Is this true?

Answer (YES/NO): YES